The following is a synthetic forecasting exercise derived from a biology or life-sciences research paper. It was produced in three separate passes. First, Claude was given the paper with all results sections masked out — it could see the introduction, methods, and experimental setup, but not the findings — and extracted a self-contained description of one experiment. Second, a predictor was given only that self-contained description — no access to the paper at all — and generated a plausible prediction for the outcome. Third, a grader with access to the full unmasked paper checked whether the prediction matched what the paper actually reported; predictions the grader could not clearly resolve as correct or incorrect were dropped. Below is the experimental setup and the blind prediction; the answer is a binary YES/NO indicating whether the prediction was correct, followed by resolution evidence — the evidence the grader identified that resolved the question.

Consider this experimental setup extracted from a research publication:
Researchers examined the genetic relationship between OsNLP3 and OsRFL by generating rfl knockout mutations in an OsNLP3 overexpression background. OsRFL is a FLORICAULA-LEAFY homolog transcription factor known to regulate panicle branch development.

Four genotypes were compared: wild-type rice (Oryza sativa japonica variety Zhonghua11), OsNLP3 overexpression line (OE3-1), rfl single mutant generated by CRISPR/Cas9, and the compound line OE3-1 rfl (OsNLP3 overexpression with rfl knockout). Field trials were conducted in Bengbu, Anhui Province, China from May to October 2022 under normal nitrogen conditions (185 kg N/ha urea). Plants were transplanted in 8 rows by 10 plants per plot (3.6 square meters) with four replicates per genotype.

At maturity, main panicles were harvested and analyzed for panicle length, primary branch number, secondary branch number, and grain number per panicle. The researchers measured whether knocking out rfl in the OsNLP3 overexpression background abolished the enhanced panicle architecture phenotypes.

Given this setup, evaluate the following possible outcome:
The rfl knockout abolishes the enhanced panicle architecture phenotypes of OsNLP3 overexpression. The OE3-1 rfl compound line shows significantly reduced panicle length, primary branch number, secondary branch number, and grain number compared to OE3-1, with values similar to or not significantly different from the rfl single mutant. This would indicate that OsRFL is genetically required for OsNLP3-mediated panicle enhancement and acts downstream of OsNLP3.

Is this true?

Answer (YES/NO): YES